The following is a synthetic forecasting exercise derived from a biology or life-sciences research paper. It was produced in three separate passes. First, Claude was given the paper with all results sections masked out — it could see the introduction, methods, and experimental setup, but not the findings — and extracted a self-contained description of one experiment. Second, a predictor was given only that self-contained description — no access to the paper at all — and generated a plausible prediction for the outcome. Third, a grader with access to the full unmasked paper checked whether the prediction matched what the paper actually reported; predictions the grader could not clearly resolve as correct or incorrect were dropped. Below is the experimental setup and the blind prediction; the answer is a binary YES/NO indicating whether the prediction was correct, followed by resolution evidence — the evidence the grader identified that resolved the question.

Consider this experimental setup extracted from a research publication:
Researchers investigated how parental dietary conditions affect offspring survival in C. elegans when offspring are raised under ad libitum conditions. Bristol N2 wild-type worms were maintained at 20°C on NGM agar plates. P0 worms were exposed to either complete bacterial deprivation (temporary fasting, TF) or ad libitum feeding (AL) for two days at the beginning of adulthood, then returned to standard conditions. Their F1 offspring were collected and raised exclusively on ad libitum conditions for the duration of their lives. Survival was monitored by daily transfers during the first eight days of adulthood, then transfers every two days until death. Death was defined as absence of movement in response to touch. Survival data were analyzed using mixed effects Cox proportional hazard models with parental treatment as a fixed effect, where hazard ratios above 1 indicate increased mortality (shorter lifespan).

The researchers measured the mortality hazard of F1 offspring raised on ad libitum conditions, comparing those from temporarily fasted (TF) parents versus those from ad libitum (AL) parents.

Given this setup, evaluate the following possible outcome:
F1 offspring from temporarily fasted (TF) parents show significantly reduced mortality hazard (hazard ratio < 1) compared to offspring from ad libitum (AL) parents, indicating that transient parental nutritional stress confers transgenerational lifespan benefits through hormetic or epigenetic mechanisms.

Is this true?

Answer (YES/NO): NO